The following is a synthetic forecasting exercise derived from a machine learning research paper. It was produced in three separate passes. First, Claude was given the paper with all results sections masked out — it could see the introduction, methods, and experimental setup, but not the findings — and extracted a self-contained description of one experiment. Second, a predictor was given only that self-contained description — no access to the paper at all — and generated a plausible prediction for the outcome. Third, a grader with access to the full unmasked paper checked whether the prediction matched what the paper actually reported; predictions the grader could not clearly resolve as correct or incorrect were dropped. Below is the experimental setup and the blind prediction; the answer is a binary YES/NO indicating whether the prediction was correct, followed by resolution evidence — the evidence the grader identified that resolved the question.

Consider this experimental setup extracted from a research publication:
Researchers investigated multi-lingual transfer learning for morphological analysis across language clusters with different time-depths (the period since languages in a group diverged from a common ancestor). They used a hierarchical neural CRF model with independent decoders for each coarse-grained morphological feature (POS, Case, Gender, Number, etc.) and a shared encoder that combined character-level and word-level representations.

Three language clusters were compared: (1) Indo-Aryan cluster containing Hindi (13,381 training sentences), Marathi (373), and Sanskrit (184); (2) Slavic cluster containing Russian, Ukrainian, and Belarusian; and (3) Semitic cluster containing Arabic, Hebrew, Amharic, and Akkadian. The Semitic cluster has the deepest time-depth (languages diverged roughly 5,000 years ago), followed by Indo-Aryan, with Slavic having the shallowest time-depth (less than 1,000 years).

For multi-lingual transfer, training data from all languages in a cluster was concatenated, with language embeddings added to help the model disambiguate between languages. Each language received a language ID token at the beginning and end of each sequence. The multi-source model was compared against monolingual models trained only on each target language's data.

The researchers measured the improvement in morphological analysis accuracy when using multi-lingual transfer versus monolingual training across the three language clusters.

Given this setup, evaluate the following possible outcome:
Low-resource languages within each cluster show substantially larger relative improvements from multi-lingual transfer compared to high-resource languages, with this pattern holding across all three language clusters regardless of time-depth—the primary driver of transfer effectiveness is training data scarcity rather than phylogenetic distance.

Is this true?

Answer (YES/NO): NO